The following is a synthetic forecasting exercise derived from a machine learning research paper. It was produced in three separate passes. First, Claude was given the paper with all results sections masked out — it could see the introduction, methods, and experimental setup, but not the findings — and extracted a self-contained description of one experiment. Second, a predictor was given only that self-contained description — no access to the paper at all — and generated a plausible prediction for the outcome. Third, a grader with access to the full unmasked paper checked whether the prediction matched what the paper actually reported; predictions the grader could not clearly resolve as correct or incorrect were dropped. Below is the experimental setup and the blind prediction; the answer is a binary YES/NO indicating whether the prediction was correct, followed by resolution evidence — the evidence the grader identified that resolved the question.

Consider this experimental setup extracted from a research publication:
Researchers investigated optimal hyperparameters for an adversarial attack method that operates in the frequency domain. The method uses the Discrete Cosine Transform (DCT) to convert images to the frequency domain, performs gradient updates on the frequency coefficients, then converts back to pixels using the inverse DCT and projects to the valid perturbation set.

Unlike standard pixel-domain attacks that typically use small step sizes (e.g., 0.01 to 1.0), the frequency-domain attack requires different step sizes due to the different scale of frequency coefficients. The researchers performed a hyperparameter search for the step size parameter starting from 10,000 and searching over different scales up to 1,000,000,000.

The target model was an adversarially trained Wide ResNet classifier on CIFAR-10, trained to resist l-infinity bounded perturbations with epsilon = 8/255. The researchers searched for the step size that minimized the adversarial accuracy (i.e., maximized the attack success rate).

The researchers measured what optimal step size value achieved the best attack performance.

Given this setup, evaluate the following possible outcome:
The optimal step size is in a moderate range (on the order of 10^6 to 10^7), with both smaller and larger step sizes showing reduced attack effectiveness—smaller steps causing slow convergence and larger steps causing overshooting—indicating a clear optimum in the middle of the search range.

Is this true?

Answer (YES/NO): NO